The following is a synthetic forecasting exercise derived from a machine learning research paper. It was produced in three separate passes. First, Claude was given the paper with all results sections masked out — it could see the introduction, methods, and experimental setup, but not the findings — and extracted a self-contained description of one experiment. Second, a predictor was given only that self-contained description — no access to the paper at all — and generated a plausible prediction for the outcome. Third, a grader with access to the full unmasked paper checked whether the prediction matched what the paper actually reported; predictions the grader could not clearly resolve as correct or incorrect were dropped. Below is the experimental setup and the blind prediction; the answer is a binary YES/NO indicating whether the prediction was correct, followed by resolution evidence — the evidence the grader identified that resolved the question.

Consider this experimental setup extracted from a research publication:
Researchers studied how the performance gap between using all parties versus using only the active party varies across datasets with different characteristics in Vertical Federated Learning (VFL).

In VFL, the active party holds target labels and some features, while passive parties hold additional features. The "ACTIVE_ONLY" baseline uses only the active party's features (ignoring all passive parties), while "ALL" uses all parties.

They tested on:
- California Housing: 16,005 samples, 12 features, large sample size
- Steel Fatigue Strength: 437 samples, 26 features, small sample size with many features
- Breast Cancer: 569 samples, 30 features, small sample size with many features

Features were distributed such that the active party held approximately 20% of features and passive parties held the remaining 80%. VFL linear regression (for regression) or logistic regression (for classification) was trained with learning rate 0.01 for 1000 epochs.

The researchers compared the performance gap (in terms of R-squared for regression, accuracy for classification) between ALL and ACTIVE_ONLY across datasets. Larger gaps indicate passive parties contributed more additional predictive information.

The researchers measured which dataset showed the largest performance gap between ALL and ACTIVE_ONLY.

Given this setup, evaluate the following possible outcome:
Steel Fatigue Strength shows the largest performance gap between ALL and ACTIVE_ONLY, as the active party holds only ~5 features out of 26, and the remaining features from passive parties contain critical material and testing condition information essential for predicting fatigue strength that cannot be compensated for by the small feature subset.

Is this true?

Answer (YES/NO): YES